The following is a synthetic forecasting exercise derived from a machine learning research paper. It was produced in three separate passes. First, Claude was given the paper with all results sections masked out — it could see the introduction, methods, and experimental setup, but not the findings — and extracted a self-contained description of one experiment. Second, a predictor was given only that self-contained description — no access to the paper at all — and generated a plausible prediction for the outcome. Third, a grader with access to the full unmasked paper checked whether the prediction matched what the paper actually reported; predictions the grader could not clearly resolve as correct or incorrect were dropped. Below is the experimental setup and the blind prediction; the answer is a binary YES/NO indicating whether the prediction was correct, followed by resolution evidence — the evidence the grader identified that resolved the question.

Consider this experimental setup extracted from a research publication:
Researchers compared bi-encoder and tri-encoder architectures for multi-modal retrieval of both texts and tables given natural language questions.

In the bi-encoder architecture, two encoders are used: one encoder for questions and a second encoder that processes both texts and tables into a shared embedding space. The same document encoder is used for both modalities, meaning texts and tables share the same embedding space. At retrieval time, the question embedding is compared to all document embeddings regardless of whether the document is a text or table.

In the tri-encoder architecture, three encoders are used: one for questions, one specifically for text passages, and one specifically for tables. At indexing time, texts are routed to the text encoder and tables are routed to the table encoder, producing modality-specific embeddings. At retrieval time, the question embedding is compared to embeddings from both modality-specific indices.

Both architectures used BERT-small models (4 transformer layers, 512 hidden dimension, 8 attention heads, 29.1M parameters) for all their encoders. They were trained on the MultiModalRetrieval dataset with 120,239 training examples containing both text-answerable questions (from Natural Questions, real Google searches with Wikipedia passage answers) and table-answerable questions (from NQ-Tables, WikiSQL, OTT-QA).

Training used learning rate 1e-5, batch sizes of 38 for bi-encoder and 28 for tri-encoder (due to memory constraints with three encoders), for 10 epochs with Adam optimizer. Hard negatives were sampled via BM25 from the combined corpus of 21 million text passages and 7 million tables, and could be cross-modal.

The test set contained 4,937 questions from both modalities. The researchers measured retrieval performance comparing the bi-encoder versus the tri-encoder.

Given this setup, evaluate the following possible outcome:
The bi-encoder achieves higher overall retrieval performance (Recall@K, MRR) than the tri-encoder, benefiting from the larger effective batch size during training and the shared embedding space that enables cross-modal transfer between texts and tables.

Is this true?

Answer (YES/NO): NO